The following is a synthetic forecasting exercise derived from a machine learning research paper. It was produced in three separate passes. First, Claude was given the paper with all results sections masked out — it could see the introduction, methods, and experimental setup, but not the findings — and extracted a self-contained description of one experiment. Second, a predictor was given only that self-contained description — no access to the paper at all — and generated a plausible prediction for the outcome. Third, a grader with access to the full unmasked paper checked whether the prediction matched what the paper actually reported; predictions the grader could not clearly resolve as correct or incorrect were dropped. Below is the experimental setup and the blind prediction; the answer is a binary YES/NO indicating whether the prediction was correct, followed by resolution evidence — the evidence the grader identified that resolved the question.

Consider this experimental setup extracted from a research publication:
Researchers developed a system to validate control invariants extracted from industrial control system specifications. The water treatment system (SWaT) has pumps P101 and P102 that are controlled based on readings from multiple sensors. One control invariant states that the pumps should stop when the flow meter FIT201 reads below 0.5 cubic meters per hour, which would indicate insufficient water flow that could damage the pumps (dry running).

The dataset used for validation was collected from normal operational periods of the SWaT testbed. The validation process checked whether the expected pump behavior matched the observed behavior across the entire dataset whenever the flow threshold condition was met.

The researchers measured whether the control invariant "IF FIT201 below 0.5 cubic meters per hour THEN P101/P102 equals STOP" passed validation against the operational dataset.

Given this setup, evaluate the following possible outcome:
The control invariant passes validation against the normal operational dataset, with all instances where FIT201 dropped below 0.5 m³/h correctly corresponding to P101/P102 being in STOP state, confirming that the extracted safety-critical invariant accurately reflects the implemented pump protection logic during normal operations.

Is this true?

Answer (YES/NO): YES